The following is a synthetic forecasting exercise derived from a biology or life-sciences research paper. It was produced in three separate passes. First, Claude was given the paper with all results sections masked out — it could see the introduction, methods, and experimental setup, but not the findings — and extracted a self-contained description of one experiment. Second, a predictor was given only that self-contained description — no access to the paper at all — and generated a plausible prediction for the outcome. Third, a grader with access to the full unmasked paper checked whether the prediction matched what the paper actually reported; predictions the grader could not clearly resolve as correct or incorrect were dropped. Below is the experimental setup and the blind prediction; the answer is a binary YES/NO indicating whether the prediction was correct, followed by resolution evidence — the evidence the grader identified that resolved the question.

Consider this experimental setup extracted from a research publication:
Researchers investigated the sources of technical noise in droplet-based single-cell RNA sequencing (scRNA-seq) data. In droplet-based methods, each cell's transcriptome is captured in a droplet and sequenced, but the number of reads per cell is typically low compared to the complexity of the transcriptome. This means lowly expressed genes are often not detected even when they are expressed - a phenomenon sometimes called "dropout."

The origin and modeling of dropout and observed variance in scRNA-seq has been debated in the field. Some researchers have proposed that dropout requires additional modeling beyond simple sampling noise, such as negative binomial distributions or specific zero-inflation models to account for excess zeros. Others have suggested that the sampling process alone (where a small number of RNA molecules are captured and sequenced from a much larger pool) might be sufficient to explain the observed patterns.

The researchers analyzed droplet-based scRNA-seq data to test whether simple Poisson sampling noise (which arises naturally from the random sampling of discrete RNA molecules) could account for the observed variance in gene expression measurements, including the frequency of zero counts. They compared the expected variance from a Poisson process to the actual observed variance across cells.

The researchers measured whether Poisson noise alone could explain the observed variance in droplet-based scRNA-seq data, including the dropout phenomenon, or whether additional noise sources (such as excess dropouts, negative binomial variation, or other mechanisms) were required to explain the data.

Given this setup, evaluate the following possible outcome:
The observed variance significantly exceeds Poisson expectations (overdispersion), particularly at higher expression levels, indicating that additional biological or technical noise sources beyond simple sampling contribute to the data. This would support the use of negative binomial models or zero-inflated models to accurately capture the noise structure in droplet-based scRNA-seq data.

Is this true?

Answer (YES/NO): NO